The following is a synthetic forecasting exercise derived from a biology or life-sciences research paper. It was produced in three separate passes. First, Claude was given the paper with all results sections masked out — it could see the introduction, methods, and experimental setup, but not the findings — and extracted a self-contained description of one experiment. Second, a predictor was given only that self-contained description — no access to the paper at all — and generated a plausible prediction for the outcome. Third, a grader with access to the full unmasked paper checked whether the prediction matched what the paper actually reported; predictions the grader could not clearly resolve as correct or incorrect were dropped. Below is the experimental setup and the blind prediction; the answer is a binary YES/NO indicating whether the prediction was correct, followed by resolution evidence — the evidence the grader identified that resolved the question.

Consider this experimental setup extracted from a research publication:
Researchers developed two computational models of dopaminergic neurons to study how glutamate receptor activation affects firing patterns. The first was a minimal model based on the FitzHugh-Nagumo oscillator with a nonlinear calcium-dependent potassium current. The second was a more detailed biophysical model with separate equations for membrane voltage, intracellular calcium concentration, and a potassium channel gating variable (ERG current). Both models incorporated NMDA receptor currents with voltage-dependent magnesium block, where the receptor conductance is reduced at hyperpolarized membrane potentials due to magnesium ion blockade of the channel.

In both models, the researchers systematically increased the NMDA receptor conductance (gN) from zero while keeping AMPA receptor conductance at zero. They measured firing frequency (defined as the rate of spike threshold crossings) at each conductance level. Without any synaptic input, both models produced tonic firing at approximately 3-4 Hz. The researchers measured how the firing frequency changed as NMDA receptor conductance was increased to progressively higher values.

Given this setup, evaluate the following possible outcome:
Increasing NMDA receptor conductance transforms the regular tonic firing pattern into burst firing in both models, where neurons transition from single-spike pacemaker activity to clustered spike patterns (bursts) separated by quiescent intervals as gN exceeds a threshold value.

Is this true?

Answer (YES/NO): NO